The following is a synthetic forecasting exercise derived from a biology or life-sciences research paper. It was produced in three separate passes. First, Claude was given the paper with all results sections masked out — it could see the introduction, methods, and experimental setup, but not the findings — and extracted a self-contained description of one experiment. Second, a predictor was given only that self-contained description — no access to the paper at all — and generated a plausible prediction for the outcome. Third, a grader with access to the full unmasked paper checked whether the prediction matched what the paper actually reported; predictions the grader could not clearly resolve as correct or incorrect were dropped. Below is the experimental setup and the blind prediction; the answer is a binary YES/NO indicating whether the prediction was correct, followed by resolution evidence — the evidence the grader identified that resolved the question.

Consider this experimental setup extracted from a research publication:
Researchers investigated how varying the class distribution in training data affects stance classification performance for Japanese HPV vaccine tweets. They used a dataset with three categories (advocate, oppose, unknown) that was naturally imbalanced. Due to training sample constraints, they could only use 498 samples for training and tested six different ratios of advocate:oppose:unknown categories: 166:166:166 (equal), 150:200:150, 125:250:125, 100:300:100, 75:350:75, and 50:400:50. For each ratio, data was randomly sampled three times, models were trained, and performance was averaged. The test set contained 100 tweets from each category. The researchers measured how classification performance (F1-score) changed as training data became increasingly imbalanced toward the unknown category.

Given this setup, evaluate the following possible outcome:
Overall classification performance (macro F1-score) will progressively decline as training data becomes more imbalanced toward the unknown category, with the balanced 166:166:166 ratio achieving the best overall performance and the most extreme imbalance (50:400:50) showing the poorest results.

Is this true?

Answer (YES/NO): NO